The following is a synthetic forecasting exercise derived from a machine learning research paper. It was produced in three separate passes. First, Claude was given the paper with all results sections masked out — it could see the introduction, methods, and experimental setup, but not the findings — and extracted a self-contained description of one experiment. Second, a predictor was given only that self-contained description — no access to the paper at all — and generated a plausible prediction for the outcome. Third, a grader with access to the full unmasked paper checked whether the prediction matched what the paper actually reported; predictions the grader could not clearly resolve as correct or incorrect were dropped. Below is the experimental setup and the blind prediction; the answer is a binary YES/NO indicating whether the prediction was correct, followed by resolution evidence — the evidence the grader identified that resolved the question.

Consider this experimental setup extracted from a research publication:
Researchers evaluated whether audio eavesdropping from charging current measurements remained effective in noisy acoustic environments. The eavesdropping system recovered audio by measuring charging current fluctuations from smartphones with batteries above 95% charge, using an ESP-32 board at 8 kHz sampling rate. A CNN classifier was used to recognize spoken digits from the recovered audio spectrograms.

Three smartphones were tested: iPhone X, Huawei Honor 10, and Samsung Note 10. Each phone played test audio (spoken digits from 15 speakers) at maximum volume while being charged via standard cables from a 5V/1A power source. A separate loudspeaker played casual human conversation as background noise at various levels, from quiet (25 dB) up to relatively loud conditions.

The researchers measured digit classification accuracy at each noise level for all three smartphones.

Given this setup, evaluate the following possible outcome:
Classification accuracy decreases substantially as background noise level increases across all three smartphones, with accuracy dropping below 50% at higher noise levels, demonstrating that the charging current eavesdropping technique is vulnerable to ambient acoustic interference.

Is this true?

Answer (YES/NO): NO